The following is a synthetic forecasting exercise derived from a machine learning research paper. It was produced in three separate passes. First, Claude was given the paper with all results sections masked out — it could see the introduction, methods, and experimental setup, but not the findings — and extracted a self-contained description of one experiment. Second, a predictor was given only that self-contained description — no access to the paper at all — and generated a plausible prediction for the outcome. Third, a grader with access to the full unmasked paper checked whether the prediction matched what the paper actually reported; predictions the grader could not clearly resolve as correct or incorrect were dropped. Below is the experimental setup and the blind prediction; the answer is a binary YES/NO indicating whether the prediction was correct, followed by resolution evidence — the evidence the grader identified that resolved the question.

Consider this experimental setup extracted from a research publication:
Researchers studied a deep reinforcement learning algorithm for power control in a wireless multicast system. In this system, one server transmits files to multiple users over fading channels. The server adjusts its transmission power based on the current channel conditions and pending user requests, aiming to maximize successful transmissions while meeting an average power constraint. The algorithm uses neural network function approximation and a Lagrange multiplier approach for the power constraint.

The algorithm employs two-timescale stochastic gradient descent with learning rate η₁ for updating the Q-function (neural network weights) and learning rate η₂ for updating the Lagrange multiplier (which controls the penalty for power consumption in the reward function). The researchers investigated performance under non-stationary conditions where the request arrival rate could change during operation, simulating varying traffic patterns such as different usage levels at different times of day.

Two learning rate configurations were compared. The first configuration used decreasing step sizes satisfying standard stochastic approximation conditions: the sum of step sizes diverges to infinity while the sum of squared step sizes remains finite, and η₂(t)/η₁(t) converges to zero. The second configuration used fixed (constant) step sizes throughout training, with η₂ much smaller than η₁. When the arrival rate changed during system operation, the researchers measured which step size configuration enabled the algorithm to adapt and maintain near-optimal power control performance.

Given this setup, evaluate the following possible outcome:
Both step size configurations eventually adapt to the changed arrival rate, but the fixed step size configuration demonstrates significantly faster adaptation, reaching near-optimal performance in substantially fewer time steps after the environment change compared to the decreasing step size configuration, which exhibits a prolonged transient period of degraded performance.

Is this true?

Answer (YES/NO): NO